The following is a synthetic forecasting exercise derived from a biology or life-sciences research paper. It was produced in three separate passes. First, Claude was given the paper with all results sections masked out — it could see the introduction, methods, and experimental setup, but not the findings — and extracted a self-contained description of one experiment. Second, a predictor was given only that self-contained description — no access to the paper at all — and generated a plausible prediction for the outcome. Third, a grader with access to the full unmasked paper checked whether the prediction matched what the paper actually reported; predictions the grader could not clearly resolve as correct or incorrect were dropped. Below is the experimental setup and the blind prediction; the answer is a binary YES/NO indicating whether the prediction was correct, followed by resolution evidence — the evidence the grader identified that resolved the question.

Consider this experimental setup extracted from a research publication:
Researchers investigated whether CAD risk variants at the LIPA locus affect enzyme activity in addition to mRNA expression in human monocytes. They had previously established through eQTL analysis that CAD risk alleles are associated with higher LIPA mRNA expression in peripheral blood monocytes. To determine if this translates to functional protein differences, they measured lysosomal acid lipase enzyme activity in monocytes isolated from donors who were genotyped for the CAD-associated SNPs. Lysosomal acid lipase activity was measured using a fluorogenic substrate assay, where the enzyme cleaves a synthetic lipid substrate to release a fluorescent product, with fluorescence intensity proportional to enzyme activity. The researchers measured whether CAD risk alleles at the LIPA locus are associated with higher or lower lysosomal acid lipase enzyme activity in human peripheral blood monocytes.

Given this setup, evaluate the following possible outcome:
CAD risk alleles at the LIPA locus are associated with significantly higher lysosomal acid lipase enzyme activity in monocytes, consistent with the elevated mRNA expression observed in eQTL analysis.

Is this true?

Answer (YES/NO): YES